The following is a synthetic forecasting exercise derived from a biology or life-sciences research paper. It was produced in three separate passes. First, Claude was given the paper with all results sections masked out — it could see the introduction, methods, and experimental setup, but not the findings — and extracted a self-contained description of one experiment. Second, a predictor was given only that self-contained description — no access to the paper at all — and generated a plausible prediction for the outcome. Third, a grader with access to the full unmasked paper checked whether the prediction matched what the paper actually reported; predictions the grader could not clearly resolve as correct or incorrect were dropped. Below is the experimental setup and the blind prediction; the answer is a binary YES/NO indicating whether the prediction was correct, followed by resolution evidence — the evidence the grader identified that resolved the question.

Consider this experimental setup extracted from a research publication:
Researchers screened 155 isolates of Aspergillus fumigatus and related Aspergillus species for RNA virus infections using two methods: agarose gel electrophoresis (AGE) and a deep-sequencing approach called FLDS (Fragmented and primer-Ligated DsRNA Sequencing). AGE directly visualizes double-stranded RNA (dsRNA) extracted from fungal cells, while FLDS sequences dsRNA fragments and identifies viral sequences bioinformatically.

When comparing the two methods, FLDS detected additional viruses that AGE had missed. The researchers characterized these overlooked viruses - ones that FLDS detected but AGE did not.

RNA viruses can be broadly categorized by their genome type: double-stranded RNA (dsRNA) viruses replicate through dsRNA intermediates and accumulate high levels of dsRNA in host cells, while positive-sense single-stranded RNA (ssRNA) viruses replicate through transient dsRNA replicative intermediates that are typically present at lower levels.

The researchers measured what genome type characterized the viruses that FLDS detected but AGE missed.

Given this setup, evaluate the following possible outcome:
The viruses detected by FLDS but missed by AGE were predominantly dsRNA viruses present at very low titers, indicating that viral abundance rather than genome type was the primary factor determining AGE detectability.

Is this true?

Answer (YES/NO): NO